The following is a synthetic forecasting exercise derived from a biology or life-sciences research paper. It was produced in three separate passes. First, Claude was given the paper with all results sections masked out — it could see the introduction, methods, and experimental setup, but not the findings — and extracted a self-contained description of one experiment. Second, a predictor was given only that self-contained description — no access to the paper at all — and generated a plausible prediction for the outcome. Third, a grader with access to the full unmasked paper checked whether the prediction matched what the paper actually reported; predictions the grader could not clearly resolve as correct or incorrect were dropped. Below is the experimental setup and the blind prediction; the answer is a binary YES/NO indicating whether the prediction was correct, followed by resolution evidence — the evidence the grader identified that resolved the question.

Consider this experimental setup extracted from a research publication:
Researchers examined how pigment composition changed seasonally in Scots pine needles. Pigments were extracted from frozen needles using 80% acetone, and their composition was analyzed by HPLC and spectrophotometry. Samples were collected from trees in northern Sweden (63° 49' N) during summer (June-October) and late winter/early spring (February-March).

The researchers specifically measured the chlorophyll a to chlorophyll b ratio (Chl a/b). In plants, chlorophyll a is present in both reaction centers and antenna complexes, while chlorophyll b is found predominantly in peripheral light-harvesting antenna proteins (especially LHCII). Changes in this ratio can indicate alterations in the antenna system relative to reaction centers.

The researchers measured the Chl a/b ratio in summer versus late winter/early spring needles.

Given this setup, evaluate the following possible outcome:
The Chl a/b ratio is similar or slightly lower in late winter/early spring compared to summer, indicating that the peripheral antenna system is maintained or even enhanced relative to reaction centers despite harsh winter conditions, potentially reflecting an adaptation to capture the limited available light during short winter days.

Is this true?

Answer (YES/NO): NO